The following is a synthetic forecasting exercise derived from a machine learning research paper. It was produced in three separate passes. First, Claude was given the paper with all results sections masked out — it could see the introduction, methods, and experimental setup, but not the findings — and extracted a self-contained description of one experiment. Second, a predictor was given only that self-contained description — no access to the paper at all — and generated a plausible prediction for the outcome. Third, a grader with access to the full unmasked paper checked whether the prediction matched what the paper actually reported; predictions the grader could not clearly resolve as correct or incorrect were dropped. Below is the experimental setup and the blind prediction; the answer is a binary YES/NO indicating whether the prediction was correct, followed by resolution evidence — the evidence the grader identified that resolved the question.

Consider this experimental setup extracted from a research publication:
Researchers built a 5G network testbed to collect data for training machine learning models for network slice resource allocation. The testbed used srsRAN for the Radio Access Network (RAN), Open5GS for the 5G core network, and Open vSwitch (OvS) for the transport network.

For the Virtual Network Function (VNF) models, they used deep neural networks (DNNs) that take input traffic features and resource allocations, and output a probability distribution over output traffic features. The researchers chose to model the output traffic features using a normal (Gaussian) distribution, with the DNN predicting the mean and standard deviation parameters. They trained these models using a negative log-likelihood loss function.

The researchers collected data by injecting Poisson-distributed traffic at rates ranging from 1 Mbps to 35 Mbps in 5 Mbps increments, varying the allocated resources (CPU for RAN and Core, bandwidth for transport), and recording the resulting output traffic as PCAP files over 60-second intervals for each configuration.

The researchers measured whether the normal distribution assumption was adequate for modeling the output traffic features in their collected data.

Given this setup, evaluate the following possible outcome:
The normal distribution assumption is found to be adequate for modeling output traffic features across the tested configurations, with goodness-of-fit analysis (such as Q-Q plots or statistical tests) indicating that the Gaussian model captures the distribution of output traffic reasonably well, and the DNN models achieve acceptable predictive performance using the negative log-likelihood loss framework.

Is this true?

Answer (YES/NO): NO